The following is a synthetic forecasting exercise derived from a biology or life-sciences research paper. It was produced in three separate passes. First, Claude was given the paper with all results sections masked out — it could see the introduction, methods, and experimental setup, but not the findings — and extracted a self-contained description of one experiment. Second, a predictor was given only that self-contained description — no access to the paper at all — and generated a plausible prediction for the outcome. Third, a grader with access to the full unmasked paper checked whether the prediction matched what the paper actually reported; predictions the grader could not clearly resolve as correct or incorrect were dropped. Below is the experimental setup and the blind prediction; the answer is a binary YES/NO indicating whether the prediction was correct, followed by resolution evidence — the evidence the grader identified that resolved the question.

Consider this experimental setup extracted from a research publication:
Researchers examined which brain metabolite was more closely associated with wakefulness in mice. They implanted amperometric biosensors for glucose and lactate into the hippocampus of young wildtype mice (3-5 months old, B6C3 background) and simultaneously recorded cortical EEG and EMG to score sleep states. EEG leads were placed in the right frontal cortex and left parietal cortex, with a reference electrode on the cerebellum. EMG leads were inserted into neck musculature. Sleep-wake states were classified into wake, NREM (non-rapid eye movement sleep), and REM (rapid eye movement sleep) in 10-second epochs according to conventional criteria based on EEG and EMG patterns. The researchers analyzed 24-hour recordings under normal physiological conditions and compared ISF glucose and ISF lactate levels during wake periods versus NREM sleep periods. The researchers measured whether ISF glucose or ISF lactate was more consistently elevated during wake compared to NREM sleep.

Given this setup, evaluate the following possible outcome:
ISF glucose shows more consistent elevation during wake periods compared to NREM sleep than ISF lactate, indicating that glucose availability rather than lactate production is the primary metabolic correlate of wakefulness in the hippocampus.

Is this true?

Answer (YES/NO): NO